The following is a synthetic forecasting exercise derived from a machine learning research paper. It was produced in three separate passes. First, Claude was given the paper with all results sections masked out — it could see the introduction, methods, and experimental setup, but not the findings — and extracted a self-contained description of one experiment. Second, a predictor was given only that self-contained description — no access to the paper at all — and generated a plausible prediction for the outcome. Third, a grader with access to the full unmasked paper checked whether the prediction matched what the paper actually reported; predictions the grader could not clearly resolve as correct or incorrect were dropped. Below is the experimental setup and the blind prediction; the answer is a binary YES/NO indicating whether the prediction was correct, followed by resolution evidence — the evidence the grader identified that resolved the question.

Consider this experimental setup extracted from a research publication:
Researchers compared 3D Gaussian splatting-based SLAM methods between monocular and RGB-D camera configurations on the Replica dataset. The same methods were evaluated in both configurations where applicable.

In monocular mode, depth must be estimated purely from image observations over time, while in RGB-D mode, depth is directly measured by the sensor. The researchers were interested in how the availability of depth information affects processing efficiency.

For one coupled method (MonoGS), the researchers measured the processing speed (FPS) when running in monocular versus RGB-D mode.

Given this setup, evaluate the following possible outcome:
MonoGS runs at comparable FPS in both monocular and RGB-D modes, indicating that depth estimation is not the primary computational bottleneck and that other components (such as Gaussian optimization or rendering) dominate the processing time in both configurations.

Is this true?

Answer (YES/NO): YES